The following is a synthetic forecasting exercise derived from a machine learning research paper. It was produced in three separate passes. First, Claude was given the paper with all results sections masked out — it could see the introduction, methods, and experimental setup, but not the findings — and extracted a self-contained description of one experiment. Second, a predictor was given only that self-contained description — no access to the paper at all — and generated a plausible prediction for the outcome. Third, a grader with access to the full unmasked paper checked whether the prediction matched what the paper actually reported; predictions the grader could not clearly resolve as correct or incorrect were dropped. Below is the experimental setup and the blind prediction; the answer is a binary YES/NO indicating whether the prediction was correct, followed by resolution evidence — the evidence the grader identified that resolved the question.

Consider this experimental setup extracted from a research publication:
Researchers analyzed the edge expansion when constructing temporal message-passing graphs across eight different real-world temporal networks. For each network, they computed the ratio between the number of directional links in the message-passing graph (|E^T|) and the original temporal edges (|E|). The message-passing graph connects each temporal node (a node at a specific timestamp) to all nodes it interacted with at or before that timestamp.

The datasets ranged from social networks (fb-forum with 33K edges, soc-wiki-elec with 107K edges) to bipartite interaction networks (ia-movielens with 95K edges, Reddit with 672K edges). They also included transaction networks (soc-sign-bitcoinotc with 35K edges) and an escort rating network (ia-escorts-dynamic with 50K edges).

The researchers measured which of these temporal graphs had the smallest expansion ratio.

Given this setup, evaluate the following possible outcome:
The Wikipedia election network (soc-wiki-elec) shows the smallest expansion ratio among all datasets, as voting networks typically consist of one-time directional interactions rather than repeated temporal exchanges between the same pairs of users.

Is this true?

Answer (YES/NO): NO